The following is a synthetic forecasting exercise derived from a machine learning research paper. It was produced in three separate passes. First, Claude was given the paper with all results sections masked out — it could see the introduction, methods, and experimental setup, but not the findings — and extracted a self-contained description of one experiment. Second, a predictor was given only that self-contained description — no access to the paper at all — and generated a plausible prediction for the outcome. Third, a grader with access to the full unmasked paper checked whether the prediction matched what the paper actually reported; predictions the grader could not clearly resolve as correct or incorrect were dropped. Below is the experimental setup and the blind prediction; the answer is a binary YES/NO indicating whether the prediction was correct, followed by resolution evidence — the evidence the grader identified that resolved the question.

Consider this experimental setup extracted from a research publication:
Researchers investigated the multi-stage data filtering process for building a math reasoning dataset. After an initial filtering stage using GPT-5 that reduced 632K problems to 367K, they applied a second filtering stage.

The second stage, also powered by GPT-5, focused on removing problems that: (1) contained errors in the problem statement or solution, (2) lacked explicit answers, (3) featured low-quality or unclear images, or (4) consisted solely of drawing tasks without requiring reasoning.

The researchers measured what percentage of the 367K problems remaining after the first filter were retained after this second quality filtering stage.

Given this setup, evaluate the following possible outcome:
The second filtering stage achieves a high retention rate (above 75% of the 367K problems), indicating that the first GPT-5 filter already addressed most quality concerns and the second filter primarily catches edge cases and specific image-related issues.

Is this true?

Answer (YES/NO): YES